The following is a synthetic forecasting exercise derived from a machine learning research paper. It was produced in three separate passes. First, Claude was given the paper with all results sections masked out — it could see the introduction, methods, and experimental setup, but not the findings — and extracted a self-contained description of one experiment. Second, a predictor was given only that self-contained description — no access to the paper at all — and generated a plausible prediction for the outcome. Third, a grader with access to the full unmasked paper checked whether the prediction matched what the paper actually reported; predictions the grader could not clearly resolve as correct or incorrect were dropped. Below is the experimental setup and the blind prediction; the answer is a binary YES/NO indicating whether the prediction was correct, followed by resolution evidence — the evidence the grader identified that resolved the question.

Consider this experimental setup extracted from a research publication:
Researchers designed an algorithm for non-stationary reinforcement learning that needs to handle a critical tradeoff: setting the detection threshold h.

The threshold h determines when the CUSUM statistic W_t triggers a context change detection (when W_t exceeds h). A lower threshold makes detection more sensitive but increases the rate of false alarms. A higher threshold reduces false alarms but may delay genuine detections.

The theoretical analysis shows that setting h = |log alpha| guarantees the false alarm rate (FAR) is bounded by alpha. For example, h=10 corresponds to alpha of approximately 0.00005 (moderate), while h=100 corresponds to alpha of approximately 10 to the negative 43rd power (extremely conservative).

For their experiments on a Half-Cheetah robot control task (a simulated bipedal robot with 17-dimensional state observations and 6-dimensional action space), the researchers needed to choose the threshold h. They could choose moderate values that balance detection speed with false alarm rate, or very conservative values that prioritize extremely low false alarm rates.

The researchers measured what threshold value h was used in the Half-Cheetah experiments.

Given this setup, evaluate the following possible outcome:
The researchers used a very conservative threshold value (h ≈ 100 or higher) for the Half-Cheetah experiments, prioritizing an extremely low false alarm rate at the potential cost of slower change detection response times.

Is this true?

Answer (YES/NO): YES